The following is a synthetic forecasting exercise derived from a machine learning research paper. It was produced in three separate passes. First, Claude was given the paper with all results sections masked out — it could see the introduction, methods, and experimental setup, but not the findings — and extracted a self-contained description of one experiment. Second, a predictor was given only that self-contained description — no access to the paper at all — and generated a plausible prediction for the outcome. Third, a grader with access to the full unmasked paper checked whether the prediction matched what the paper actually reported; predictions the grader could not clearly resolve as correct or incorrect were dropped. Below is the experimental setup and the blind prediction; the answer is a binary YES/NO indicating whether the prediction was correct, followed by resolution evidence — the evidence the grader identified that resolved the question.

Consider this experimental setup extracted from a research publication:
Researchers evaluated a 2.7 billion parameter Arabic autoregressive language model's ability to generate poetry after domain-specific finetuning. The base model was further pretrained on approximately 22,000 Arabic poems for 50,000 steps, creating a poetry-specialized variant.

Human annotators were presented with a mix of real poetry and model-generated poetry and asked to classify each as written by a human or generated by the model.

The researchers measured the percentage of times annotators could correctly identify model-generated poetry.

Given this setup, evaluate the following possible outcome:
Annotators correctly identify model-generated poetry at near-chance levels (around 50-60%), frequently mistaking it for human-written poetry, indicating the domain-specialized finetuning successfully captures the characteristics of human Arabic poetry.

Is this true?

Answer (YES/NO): YES